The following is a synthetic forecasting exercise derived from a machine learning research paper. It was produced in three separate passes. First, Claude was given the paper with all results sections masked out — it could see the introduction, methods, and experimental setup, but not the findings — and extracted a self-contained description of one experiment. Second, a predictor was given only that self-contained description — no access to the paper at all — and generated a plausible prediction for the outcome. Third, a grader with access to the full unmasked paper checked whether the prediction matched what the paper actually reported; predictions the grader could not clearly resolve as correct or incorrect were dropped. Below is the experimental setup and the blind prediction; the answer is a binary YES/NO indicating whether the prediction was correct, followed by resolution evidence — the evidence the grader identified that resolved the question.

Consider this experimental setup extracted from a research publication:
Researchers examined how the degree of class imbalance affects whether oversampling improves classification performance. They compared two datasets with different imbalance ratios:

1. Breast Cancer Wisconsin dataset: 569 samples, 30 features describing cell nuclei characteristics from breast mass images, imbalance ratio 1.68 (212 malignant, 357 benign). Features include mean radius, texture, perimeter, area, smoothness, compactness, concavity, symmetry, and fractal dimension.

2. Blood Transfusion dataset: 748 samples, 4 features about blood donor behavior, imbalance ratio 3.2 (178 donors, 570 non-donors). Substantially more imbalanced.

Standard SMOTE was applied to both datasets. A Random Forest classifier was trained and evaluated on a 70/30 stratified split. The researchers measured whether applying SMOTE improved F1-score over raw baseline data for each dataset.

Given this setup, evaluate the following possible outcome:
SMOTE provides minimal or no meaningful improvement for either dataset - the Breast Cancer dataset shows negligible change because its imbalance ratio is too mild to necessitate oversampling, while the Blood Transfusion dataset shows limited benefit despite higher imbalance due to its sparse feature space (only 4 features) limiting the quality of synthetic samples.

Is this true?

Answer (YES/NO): NO